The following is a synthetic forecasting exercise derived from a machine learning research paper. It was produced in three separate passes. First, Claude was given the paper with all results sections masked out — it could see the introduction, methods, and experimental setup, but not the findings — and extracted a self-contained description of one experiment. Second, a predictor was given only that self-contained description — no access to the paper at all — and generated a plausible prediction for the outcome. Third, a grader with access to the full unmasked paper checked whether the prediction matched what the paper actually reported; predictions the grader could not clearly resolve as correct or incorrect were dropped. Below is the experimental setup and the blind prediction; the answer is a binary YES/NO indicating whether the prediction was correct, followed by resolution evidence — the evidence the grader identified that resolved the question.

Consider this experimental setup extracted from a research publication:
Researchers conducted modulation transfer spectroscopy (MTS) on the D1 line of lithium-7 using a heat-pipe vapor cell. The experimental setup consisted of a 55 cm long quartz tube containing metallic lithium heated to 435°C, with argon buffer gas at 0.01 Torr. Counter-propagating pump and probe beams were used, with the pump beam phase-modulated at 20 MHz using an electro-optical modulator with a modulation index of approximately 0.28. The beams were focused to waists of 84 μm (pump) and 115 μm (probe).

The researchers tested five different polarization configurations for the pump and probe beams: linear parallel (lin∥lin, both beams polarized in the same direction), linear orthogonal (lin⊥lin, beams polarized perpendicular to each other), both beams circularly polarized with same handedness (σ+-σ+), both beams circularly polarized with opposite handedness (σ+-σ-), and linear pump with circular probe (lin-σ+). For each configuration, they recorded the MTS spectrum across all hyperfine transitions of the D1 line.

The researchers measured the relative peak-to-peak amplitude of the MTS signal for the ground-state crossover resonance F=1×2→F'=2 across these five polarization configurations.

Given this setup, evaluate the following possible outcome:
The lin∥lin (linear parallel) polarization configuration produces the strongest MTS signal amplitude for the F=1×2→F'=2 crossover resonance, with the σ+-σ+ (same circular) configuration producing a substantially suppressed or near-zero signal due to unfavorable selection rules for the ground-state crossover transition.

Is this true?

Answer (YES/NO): NO